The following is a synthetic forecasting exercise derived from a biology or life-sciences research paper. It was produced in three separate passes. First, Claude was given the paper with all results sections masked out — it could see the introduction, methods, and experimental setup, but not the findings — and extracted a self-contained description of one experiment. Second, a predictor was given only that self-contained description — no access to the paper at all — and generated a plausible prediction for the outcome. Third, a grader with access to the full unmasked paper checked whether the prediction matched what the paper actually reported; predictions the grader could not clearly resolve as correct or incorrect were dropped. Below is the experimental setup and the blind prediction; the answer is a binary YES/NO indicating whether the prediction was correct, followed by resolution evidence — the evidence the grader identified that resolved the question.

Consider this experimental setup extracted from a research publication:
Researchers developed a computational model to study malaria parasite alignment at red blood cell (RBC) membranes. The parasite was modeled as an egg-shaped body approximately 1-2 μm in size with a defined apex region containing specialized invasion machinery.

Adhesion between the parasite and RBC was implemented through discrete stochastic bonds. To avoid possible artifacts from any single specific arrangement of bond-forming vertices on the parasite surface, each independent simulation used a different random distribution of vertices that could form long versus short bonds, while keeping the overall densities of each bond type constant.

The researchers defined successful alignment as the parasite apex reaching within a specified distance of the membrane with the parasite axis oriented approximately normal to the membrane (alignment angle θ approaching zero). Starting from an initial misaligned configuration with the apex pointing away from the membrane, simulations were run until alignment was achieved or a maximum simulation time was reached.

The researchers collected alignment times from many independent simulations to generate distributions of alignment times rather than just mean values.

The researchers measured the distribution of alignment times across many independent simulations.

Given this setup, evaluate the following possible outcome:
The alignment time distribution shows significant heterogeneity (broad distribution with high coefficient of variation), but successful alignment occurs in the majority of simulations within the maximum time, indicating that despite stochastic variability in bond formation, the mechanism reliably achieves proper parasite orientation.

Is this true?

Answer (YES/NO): YES